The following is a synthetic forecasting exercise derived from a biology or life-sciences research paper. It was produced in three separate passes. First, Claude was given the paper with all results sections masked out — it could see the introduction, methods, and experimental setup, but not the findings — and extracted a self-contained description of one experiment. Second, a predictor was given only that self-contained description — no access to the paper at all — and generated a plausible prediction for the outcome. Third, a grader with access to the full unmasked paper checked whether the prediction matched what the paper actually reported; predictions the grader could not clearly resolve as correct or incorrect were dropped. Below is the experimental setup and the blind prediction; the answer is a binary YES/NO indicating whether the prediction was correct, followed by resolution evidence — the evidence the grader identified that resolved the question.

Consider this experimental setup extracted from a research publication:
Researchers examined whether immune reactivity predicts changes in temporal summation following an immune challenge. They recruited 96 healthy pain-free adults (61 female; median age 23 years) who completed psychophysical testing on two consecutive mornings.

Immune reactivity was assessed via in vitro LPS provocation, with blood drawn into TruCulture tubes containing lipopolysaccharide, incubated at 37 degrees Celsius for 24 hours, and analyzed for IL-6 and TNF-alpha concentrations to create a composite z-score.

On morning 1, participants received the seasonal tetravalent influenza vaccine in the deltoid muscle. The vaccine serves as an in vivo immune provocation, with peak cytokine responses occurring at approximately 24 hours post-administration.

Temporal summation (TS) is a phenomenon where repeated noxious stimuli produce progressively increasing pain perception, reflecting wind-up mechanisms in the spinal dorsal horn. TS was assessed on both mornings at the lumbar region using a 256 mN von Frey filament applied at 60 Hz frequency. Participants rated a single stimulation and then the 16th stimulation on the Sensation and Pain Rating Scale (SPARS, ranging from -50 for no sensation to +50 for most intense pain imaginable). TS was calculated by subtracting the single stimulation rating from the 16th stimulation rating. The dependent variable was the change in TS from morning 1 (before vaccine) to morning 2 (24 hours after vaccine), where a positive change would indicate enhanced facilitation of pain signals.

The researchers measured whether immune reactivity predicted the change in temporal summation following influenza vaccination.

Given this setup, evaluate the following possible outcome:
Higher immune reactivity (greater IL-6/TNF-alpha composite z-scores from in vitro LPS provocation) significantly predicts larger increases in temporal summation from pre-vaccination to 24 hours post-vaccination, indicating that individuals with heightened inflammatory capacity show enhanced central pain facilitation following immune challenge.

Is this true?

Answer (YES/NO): NO